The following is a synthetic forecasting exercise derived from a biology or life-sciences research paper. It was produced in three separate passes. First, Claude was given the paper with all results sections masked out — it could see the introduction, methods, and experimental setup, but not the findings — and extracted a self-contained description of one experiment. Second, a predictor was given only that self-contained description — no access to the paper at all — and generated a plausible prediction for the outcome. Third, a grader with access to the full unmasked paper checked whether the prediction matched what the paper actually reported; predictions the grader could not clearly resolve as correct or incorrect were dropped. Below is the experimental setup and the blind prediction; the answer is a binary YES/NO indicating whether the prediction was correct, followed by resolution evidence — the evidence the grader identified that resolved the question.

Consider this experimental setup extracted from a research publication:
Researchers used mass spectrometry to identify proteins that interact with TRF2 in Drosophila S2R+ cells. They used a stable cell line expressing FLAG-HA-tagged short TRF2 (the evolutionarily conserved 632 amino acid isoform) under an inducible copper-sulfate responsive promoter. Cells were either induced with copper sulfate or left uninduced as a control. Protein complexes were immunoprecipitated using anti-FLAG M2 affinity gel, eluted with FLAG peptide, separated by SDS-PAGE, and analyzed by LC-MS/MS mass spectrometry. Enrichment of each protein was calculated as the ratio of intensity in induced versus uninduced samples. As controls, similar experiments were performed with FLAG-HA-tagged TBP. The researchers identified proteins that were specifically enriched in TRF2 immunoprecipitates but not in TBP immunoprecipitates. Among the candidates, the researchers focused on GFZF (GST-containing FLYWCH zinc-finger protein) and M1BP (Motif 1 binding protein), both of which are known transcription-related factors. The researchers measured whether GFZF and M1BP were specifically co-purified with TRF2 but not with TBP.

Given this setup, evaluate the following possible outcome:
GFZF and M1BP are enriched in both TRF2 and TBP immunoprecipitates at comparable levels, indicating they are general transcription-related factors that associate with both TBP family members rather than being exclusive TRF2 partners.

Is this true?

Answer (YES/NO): NO